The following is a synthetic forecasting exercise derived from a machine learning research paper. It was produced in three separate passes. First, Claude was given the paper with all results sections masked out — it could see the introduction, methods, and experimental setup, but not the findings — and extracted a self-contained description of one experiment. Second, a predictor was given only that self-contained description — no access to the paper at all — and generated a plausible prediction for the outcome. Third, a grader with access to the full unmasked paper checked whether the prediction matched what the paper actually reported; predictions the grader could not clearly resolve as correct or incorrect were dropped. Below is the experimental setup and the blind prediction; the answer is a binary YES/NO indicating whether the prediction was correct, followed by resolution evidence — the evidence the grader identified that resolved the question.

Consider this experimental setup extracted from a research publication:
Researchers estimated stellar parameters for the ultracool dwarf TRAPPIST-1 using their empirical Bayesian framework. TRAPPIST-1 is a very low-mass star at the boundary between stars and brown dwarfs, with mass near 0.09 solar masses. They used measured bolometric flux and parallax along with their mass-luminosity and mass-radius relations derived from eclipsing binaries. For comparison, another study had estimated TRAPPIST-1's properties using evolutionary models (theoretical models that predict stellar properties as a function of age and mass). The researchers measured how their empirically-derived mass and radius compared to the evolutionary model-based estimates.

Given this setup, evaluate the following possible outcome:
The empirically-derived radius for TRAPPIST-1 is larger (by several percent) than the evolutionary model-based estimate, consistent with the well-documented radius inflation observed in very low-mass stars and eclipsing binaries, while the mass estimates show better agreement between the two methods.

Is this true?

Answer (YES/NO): NO